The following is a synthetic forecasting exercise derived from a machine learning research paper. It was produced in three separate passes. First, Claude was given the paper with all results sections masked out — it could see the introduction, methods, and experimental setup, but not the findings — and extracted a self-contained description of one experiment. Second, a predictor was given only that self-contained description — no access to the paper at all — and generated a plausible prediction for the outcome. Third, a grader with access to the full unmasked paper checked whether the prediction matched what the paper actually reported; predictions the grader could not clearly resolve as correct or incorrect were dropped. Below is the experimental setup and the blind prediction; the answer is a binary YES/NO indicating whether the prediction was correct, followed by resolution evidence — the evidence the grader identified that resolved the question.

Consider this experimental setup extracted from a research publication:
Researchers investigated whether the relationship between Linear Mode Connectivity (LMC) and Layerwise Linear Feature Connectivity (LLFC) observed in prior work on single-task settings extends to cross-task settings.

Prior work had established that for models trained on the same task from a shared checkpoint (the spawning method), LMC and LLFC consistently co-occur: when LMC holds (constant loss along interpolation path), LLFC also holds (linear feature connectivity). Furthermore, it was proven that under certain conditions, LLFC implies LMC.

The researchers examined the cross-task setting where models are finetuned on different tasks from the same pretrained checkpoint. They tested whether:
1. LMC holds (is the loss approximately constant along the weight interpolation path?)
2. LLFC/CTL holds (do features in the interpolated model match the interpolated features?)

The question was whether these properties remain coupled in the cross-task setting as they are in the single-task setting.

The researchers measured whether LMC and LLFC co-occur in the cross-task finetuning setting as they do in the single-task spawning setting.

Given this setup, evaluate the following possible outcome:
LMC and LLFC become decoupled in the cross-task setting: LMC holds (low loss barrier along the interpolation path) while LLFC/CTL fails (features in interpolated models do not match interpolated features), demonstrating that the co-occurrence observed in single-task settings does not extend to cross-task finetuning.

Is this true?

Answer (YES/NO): NO